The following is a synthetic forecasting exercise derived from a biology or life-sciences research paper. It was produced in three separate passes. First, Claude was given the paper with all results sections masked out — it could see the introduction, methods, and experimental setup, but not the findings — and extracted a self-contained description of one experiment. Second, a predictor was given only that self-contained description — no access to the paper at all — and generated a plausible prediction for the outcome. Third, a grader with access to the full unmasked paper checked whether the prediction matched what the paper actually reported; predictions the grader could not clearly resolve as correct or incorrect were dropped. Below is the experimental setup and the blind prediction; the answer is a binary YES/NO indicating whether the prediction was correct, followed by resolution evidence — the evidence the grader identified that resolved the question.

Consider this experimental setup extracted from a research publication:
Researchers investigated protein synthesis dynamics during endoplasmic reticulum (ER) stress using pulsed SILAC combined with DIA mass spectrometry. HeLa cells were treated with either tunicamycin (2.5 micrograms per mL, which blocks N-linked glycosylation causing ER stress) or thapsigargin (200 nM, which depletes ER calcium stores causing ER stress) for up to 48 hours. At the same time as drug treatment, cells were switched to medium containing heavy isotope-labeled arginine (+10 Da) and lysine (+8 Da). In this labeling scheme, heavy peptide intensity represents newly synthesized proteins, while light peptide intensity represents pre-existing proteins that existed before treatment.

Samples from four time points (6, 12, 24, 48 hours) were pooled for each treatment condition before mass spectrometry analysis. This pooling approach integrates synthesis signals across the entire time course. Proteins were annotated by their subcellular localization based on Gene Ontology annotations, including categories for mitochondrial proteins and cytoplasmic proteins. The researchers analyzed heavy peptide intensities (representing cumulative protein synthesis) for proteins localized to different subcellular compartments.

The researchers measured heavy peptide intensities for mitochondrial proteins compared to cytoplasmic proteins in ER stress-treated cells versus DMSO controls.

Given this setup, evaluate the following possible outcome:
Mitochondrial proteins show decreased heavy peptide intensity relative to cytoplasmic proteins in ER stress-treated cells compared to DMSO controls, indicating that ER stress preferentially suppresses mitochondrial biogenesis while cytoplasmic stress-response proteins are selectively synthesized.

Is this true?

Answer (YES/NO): NO